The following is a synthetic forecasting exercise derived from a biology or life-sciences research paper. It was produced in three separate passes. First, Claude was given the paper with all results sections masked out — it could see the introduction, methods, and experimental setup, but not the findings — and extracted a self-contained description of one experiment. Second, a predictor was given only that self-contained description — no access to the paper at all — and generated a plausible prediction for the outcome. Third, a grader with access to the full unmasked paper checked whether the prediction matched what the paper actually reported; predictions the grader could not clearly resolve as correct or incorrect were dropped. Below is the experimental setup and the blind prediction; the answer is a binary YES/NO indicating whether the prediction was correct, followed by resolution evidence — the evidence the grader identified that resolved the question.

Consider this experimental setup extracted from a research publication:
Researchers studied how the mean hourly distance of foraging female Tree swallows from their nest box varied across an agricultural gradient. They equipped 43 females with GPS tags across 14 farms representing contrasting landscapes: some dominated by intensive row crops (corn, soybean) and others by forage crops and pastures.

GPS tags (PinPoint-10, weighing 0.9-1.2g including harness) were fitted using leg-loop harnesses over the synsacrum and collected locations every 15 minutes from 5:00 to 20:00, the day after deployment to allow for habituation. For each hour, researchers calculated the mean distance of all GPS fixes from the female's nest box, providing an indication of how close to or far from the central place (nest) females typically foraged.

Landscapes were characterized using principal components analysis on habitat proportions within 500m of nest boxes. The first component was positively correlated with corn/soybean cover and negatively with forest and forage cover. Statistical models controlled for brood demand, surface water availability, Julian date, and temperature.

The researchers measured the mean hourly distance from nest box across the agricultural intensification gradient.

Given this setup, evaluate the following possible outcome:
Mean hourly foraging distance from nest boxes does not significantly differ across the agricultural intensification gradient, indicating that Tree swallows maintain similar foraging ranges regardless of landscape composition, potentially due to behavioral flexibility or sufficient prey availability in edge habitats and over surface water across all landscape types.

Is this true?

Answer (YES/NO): NO